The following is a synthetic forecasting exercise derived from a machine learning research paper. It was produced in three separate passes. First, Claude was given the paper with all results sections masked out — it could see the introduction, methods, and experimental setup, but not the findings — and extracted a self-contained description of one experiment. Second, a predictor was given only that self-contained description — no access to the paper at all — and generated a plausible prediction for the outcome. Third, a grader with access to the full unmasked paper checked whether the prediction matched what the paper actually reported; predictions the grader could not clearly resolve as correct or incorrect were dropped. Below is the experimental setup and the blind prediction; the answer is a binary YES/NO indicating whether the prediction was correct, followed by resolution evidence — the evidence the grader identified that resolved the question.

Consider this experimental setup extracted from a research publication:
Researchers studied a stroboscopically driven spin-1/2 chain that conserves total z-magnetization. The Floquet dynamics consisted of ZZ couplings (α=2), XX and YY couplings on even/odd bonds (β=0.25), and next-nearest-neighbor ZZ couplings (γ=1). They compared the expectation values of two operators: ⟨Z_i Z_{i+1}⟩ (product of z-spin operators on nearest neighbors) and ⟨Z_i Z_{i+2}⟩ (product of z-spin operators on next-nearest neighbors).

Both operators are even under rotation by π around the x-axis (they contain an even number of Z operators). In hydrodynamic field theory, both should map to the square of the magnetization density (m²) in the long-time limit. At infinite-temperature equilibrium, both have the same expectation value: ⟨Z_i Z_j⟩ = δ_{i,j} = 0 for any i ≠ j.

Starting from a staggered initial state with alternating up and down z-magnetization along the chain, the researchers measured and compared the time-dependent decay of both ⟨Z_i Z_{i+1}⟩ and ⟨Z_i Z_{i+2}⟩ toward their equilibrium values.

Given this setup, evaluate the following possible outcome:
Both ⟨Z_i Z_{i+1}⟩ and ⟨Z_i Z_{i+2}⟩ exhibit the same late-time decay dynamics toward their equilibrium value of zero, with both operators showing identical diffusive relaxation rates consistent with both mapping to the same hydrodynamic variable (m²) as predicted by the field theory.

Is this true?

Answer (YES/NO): YES